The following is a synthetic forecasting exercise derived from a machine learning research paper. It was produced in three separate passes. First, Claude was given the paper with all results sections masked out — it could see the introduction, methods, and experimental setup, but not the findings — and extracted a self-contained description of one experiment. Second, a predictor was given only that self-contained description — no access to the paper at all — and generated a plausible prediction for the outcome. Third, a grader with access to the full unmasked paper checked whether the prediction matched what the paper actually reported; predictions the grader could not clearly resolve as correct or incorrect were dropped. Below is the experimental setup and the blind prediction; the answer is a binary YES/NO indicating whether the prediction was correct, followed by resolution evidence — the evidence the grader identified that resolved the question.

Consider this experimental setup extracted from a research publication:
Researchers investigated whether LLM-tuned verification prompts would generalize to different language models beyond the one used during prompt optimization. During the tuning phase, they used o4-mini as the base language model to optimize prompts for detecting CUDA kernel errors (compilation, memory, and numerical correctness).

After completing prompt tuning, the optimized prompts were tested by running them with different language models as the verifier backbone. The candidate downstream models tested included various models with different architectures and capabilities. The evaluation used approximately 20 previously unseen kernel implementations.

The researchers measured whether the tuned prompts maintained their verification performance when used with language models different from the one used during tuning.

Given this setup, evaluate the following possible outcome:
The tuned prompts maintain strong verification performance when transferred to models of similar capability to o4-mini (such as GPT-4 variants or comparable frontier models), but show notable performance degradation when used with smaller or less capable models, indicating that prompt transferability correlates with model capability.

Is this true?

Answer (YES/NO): NO